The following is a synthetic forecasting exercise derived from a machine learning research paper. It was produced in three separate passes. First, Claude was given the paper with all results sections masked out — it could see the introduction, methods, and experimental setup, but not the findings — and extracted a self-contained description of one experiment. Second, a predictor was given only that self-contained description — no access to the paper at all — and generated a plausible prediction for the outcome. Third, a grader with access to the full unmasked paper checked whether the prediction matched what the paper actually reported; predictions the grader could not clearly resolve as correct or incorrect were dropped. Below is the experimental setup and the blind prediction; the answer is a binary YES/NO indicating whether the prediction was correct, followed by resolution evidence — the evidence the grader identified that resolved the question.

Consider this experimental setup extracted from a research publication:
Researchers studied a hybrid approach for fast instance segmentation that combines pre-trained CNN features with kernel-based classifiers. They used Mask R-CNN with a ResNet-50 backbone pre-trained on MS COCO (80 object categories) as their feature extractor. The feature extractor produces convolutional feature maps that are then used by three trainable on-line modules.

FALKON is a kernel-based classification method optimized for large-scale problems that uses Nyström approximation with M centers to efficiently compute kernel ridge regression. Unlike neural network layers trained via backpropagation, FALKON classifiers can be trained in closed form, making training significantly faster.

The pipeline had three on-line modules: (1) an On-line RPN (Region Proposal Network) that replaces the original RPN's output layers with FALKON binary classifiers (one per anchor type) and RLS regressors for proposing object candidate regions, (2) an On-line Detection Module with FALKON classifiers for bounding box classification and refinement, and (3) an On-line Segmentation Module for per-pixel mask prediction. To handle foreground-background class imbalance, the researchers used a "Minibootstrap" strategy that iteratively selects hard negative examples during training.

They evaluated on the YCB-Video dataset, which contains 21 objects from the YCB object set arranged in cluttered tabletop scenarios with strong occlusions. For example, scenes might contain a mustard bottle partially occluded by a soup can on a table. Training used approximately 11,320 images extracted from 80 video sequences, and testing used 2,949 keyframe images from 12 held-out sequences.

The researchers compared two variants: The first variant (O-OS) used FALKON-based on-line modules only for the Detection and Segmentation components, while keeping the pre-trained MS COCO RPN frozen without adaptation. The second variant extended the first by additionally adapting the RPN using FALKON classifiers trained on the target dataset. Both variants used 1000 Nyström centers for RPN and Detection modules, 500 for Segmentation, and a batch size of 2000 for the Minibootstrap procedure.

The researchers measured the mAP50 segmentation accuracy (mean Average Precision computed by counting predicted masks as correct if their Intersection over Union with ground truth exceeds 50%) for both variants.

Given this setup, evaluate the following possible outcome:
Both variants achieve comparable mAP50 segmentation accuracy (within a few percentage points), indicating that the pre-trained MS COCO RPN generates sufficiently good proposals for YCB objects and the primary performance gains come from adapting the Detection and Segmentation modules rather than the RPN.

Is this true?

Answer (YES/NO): NO